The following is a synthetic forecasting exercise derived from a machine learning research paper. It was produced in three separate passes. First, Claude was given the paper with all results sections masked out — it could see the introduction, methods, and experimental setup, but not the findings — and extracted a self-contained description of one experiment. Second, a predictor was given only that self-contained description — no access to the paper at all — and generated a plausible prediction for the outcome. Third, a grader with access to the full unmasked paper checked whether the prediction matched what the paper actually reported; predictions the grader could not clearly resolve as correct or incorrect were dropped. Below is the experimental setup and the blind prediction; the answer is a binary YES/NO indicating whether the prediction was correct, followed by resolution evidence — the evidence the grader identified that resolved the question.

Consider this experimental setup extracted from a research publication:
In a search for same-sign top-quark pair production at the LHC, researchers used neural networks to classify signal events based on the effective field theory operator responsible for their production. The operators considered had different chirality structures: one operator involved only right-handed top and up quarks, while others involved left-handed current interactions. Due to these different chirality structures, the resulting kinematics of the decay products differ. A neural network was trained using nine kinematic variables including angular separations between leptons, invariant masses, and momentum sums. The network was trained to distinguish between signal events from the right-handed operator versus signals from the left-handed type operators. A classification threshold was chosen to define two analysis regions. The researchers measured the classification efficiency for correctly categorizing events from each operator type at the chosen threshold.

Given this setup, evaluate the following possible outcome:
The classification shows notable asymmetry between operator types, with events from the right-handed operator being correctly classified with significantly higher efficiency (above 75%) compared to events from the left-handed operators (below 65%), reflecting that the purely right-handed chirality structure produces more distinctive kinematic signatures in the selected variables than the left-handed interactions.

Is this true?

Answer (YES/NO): NO